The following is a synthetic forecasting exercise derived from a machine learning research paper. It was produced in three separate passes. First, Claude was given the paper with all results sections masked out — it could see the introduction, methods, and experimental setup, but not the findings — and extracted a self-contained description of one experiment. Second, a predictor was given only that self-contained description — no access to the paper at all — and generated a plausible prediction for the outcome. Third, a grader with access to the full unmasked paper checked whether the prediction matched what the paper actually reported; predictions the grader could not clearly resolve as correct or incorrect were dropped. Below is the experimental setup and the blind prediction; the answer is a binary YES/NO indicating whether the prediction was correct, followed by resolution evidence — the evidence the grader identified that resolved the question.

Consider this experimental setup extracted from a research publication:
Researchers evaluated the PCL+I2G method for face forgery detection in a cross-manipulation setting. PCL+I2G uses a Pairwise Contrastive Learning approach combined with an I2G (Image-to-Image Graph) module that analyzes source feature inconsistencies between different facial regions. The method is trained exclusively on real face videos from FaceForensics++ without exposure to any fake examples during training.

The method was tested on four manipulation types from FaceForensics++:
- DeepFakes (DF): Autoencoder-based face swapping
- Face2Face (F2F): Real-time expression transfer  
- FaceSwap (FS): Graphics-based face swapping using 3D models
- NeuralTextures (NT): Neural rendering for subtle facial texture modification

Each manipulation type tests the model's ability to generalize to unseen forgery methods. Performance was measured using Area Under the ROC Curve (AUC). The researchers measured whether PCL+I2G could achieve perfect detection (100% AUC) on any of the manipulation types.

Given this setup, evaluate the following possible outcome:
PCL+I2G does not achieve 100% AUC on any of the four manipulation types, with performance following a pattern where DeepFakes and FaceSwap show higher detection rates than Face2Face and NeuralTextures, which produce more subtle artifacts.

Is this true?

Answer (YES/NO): NO